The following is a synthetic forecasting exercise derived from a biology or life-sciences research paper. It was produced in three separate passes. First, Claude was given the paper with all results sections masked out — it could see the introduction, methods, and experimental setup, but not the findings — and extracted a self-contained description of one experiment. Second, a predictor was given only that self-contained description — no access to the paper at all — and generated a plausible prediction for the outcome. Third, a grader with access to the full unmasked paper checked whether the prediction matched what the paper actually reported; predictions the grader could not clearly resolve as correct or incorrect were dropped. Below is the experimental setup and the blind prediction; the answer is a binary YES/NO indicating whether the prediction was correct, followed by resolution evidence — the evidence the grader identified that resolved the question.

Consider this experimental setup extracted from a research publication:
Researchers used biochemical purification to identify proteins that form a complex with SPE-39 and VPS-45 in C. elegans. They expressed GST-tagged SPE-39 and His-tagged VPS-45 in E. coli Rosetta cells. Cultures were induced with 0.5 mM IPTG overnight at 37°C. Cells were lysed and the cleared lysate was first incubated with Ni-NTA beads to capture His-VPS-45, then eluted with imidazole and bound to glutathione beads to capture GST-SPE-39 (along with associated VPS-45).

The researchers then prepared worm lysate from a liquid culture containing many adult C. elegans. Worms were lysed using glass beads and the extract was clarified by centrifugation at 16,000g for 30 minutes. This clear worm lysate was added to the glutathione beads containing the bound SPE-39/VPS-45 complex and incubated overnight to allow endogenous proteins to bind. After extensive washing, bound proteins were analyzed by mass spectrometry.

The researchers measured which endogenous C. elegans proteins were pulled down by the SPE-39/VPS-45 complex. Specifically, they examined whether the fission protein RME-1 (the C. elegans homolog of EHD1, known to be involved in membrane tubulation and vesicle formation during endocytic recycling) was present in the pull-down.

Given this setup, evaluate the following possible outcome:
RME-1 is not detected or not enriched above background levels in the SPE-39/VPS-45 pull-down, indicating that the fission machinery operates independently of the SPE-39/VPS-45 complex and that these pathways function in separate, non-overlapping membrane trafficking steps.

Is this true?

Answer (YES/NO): NO